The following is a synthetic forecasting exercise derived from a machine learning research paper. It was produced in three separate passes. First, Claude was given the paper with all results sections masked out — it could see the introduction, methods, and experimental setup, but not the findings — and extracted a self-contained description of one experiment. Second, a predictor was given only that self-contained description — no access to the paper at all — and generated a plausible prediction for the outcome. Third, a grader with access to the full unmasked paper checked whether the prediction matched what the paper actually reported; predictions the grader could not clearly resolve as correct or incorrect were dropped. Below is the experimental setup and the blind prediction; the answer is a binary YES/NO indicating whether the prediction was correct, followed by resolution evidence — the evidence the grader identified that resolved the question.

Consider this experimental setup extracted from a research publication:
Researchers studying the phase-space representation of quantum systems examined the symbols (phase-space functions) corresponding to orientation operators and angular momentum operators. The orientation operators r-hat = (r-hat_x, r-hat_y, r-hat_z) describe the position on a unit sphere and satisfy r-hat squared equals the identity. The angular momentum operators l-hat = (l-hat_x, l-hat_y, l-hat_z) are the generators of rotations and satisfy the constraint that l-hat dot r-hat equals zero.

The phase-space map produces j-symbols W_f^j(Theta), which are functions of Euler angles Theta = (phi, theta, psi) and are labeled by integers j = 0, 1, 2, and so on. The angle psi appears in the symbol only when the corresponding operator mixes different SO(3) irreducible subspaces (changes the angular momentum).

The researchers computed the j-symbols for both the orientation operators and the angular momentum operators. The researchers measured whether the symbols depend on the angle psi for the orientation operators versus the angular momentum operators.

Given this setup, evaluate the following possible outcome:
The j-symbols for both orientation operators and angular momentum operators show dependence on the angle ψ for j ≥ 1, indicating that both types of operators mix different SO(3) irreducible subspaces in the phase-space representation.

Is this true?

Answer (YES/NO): NO